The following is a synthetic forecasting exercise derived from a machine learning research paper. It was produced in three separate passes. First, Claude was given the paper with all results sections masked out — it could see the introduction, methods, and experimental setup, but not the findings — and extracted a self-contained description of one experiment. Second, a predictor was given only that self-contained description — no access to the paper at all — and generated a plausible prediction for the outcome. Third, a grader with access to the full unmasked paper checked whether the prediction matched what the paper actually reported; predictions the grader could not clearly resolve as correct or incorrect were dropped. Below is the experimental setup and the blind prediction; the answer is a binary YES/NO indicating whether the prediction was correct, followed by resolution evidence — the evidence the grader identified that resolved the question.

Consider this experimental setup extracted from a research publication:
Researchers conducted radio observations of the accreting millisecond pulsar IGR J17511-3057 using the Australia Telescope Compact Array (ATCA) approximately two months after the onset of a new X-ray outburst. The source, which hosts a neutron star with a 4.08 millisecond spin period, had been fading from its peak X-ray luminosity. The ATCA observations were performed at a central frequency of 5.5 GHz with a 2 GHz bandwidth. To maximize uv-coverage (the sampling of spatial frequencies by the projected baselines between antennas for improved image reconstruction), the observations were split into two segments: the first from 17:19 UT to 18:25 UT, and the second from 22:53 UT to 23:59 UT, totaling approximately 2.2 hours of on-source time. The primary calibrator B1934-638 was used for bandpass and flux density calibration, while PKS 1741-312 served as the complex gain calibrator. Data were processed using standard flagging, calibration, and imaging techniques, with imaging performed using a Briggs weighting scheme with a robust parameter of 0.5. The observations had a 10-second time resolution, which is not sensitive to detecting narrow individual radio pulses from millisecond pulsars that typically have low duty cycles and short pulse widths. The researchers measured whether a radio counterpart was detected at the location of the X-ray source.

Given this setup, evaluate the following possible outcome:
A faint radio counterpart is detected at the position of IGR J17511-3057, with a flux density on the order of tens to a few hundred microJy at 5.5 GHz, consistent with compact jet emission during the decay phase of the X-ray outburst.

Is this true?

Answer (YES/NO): NO